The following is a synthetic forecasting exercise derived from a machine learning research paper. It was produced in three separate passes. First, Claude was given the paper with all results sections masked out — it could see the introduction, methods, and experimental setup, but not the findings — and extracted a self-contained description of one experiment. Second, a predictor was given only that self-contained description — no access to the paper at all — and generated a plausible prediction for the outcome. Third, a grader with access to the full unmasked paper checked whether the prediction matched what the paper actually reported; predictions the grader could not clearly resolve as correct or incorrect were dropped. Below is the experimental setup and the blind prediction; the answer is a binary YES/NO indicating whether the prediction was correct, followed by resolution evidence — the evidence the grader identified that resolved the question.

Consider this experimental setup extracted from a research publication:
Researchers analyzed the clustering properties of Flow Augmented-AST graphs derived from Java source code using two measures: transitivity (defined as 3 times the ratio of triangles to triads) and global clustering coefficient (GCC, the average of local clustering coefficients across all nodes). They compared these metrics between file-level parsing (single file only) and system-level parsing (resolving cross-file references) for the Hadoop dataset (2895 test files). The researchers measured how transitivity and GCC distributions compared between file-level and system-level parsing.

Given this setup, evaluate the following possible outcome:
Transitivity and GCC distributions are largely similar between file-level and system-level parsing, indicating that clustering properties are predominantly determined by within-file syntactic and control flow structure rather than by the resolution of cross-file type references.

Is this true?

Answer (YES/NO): NO